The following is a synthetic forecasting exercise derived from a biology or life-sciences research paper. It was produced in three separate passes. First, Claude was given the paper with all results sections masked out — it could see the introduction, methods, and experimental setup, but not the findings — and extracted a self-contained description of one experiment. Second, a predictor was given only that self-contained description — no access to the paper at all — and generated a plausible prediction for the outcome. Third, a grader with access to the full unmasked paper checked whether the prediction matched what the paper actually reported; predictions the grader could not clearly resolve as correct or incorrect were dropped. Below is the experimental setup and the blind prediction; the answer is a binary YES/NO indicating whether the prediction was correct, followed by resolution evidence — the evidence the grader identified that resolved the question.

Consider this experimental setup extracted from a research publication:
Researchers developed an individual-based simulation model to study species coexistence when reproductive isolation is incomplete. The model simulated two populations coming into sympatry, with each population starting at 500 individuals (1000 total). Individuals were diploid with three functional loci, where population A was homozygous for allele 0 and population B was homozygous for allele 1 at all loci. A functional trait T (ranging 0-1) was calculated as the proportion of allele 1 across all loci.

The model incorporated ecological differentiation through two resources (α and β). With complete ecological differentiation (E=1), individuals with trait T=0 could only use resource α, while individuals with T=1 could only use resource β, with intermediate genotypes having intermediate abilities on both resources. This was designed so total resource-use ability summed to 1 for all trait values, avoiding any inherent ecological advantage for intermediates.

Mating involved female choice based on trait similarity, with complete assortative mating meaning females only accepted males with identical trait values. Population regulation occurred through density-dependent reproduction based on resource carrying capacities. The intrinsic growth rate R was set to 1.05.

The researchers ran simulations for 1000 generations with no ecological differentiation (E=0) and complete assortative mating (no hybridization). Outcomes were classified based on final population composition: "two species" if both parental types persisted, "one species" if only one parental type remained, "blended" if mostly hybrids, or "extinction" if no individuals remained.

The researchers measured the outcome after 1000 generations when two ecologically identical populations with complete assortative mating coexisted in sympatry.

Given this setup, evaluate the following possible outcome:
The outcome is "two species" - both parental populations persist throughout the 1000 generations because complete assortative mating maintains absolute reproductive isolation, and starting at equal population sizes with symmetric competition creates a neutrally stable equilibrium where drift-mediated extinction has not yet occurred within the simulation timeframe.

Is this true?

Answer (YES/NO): NO